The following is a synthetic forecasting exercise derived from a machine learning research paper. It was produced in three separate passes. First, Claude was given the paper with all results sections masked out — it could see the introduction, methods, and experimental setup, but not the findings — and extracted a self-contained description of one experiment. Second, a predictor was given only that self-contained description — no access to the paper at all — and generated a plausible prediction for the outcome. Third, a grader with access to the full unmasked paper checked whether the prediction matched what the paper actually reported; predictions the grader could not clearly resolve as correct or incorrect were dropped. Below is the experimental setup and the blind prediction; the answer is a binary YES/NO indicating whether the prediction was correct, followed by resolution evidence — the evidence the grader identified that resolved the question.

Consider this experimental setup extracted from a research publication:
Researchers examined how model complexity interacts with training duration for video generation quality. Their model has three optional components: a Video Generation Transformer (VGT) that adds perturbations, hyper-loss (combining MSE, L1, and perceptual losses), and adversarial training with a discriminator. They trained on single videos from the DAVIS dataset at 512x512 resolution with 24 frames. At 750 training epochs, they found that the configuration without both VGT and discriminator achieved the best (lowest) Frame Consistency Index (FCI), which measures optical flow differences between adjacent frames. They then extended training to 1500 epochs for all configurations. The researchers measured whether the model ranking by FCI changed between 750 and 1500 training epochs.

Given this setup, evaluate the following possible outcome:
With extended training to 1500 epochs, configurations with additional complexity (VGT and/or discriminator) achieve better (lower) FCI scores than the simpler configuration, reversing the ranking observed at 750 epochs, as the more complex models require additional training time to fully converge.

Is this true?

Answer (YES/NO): YES